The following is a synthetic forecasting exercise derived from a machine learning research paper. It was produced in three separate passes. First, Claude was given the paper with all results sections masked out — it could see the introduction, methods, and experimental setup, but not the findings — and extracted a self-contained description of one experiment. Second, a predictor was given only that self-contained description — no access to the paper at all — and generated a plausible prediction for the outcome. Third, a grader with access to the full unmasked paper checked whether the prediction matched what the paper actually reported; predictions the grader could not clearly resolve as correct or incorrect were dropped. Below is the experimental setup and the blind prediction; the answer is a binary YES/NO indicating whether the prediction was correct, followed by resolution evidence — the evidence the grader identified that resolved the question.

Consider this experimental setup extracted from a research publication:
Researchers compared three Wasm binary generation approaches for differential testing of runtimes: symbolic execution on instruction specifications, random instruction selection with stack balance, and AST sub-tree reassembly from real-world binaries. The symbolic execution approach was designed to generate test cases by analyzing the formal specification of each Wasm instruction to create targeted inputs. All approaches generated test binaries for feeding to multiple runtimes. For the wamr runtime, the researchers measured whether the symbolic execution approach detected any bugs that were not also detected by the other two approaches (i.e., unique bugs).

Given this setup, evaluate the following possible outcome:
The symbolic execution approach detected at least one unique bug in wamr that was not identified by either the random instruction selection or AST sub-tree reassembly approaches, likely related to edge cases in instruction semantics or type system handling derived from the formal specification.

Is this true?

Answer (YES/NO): NO